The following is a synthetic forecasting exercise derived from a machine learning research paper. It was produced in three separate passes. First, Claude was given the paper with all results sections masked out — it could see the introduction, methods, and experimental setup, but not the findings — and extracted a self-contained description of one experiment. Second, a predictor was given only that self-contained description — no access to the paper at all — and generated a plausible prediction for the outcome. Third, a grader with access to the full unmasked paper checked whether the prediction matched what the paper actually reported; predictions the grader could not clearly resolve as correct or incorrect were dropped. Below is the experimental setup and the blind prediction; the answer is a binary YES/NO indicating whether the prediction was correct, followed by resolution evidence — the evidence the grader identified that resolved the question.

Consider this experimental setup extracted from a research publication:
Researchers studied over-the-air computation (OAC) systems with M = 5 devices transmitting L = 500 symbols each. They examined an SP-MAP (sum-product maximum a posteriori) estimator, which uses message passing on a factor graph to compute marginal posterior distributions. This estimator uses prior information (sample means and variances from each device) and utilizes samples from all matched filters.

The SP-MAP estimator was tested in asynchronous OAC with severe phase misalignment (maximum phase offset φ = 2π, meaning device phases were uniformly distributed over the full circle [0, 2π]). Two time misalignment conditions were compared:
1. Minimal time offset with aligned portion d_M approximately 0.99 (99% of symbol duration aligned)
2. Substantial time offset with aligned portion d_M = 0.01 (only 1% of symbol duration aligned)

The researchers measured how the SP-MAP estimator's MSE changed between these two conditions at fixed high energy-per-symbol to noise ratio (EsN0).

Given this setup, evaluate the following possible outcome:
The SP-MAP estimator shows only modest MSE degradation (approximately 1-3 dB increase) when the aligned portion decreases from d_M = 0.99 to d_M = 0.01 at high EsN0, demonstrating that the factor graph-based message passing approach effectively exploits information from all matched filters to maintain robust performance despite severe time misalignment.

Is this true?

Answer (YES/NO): NO